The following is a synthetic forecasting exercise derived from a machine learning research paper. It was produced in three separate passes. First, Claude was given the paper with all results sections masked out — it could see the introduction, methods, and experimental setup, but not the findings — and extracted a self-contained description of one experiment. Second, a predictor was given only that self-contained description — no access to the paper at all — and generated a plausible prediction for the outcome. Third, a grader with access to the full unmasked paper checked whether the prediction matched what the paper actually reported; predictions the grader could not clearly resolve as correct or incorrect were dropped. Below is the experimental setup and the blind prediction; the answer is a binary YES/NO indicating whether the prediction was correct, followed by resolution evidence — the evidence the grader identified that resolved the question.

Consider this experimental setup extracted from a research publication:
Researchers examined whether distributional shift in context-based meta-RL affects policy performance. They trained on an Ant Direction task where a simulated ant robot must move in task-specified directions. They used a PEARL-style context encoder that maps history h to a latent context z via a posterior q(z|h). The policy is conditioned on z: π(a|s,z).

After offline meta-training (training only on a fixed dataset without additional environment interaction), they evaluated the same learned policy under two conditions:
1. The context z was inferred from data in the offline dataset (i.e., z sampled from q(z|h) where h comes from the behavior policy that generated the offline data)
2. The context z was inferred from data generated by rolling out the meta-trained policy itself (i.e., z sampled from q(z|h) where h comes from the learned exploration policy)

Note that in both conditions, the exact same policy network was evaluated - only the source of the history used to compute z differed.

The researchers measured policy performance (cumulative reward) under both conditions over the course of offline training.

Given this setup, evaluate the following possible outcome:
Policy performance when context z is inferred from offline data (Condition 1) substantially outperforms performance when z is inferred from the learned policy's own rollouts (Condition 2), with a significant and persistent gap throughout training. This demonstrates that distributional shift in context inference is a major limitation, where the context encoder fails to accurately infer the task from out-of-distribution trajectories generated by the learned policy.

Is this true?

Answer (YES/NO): NO